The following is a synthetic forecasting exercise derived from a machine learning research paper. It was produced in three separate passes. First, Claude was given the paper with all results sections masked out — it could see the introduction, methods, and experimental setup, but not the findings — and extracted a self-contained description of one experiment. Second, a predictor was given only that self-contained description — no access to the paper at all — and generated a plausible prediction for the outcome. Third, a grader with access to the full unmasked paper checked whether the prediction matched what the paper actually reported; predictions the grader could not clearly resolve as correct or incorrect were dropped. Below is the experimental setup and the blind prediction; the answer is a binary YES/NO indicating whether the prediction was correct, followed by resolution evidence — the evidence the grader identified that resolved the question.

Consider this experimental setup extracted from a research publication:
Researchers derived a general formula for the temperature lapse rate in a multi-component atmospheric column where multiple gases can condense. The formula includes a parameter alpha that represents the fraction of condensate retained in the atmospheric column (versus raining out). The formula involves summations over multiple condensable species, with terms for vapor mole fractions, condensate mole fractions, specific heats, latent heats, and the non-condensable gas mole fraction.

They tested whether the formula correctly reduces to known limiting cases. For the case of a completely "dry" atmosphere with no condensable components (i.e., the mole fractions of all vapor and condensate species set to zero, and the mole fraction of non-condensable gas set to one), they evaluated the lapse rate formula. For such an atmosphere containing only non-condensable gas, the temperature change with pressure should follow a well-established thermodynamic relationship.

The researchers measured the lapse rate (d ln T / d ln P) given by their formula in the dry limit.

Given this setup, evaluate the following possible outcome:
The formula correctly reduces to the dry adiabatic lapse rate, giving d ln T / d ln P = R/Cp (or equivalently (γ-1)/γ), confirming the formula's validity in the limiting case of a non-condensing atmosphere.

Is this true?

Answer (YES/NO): YES